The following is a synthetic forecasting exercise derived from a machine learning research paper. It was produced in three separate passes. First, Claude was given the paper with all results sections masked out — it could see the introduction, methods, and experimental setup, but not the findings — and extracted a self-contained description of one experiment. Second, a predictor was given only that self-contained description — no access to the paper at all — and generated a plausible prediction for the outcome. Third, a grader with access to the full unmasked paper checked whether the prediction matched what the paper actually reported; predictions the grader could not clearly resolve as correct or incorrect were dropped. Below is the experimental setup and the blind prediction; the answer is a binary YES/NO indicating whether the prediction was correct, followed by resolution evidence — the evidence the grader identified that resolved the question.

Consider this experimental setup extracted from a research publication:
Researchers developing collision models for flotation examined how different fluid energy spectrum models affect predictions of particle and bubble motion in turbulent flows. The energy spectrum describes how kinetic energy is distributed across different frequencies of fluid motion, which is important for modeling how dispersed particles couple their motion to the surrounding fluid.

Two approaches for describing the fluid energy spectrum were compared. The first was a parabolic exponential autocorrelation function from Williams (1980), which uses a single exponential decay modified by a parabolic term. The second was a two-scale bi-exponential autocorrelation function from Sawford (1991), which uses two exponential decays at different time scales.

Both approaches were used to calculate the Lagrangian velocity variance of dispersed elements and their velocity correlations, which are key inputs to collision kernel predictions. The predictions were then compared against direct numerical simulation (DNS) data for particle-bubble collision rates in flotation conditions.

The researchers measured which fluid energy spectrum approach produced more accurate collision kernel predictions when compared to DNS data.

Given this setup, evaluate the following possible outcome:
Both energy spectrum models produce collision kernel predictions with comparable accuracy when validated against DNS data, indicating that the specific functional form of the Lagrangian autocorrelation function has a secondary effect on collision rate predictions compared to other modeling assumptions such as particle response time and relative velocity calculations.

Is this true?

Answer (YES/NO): NO